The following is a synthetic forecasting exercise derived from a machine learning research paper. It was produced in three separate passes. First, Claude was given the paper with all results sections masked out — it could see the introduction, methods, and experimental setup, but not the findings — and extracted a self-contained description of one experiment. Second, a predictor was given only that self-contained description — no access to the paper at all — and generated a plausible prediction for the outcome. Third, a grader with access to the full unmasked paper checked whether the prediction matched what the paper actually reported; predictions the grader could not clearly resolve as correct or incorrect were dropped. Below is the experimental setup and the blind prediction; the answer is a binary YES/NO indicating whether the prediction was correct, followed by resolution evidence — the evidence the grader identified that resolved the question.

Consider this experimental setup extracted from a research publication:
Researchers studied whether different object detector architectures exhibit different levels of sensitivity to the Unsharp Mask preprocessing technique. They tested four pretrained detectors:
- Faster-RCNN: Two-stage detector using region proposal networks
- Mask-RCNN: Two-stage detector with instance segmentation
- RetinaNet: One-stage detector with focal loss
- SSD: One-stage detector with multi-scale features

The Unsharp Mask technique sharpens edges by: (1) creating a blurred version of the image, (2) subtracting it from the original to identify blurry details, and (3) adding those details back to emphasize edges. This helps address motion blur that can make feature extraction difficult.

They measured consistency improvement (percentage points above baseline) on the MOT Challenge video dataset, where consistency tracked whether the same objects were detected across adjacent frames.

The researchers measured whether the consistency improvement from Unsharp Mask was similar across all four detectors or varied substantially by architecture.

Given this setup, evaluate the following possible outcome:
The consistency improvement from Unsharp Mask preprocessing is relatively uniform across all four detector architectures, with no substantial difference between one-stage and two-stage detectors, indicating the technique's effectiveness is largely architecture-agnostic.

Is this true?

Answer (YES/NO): NO